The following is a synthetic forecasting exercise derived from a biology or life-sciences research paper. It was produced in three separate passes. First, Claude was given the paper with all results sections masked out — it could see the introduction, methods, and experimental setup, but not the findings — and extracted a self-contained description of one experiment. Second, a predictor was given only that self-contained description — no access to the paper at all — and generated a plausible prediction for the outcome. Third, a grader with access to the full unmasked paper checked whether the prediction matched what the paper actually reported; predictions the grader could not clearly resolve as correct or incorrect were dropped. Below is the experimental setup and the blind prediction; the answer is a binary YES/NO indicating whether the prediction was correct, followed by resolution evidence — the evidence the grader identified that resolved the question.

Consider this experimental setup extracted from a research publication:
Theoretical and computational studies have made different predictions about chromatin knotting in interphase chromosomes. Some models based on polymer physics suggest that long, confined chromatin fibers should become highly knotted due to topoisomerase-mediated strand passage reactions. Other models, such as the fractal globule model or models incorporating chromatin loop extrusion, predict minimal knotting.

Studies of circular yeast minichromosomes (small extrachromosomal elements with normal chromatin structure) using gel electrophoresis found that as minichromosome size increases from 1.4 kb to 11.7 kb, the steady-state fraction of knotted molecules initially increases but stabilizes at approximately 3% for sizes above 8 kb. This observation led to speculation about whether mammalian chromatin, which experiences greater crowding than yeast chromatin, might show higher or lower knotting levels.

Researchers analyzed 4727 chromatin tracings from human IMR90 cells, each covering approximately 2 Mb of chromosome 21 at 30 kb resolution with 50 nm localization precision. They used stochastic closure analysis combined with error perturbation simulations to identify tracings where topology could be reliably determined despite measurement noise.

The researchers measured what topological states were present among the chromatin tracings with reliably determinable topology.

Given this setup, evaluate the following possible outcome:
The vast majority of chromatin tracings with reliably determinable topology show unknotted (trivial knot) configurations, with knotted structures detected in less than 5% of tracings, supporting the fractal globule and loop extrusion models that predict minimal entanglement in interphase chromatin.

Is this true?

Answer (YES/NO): YES